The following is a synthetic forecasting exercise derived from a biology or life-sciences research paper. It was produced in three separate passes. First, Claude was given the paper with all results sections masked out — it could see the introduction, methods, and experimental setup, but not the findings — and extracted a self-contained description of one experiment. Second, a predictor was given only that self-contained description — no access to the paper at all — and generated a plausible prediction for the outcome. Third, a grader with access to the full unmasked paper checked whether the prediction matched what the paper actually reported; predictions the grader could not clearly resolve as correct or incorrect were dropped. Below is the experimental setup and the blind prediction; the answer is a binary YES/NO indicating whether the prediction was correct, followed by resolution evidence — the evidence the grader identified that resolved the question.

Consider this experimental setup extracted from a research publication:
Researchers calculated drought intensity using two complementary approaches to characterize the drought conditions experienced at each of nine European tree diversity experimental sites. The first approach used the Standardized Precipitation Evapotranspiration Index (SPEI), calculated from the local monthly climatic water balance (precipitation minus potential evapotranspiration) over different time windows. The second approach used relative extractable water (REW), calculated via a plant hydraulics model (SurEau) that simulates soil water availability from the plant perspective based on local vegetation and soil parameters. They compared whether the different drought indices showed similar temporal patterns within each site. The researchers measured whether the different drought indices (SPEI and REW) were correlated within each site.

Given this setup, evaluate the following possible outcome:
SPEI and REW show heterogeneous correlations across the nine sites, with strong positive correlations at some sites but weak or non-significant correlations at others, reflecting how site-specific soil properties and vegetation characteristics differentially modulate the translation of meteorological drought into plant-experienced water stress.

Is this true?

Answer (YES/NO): NO